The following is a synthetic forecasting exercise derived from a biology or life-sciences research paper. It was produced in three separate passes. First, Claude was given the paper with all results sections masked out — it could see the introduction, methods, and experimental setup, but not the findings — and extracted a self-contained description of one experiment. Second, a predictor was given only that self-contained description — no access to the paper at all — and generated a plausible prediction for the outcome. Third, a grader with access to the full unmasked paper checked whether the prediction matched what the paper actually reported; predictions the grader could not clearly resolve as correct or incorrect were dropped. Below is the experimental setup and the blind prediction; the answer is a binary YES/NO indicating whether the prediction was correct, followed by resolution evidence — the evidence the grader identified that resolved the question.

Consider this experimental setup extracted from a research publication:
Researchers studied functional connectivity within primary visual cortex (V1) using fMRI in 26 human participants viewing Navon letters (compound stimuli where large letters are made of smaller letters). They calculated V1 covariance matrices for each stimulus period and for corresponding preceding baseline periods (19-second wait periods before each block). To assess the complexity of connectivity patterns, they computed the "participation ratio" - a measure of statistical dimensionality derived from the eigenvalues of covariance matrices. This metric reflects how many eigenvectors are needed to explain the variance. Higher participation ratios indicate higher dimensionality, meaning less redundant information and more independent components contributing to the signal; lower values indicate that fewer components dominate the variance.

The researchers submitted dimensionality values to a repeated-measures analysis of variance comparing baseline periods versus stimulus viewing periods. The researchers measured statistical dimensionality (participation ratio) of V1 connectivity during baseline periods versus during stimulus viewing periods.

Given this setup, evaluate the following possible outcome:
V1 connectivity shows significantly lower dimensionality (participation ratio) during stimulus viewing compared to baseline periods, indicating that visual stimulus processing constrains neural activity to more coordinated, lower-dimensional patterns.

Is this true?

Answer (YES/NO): NO